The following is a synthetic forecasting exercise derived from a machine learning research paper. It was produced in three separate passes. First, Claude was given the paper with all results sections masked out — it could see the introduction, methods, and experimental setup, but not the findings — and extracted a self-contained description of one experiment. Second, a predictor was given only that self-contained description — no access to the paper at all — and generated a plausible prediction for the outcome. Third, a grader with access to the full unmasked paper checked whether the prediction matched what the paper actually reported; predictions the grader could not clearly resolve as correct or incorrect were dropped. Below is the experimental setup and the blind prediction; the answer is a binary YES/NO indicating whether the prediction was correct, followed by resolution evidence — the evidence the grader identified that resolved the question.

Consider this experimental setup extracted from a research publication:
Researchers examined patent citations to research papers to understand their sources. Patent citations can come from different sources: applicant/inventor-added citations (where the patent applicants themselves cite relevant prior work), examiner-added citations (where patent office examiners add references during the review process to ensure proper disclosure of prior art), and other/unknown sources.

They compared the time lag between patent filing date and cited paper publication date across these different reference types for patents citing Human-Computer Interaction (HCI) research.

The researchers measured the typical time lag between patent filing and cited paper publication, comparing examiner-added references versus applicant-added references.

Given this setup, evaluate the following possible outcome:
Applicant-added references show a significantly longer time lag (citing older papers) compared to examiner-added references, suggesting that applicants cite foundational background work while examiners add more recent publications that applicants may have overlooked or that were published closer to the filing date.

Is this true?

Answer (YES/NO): YES